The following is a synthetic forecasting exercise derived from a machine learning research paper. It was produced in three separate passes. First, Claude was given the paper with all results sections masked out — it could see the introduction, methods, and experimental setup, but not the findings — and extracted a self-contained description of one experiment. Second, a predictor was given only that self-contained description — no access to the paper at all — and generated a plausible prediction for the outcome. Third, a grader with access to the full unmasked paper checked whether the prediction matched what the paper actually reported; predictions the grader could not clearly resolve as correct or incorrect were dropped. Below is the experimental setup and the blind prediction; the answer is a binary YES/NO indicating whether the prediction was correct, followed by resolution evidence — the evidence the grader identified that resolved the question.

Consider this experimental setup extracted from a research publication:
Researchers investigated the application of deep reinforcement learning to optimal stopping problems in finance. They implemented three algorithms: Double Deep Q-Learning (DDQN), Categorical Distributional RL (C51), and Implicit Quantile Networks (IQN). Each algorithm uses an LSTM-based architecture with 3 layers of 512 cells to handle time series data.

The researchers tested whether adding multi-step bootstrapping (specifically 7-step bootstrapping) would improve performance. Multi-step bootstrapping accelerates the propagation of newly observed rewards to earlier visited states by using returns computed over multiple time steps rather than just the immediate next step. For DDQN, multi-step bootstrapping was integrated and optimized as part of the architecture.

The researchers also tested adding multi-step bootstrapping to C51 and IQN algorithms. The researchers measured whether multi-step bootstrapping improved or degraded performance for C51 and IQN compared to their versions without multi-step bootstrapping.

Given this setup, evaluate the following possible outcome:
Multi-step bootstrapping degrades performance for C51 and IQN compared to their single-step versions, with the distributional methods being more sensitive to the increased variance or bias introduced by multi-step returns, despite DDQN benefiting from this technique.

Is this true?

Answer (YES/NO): YES